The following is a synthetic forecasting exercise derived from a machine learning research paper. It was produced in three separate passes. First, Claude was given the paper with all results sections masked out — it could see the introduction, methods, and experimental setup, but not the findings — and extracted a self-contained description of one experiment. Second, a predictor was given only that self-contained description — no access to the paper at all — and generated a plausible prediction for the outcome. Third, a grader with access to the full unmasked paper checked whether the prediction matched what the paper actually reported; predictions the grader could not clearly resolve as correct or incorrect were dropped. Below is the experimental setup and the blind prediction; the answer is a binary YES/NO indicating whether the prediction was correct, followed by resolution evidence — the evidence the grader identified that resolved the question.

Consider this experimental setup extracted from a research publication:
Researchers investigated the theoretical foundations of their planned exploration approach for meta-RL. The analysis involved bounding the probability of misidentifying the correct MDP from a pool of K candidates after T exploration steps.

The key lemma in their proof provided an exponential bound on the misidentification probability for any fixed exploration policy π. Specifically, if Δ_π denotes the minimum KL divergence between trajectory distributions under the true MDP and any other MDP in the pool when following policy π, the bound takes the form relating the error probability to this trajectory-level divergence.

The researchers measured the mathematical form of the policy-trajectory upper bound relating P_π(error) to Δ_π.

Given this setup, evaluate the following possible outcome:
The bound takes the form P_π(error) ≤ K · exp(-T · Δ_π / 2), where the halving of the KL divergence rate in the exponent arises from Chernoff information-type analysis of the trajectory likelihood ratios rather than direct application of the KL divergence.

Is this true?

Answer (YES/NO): NO